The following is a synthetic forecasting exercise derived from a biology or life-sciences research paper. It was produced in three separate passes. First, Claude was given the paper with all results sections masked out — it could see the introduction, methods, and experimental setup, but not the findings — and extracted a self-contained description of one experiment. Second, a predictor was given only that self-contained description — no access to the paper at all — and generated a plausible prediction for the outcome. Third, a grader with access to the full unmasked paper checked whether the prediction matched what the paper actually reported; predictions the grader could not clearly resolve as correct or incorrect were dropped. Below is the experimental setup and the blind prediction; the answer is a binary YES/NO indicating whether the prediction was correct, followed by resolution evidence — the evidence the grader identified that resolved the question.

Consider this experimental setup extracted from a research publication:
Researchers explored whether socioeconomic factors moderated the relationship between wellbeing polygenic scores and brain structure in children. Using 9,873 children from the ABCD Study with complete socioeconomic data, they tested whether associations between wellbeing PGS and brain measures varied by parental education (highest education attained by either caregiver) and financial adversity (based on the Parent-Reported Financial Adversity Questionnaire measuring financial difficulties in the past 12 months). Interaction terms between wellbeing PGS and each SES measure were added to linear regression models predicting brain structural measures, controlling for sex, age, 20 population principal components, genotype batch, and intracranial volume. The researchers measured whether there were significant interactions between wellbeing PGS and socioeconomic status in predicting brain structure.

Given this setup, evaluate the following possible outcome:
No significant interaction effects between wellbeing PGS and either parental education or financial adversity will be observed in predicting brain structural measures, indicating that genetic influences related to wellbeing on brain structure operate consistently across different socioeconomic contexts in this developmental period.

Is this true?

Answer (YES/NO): NO